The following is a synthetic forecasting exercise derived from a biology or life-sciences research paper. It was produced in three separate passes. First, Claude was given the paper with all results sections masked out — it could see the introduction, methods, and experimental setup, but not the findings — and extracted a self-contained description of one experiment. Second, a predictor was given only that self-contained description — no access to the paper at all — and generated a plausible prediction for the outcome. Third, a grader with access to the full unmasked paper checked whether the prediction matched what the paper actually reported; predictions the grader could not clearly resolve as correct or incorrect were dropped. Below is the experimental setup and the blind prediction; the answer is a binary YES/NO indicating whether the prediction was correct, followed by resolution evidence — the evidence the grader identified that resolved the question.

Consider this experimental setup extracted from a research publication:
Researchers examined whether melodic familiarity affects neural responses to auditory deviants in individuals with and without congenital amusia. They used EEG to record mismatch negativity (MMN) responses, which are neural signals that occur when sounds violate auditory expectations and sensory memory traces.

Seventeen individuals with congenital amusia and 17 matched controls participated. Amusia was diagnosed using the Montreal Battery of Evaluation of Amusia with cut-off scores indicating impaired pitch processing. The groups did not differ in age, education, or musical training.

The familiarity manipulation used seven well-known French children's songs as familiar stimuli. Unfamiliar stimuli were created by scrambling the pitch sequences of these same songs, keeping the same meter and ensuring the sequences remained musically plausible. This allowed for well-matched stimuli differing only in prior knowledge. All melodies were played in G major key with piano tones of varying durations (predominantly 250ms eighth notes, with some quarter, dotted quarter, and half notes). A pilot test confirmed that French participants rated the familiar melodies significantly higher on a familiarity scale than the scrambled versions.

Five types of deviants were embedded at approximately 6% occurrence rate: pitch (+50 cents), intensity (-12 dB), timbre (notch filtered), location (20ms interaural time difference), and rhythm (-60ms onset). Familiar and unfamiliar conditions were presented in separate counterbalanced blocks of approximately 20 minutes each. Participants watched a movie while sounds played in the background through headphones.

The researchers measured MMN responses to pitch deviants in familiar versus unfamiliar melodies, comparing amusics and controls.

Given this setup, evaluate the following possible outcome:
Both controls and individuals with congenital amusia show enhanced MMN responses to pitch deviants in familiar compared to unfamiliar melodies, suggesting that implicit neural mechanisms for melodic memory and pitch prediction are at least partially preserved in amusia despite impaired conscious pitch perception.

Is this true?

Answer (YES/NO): NO